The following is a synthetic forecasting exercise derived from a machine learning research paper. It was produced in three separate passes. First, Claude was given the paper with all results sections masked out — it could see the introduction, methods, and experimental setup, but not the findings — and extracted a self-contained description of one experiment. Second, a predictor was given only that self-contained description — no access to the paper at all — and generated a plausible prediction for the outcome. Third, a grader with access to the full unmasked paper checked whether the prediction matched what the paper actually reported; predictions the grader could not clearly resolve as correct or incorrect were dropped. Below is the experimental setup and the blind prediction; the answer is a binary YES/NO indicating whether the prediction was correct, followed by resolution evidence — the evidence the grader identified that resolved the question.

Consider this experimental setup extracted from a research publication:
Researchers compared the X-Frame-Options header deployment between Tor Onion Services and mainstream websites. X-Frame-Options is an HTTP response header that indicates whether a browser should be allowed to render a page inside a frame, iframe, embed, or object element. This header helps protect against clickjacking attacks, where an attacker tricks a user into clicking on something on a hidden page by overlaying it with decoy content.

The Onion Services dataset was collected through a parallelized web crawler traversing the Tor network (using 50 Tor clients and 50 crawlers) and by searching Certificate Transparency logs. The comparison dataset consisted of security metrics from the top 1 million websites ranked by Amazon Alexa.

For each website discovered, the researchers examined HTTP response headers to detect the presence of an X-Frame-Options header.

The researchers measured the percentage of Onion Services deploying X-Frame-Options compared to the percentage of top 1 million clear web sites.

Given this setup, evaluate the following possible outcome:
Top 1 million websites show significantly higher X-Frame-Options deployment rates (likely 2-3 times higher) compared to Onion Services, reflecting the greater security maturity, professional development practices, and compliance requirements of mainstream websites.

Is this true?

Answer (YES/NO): NO